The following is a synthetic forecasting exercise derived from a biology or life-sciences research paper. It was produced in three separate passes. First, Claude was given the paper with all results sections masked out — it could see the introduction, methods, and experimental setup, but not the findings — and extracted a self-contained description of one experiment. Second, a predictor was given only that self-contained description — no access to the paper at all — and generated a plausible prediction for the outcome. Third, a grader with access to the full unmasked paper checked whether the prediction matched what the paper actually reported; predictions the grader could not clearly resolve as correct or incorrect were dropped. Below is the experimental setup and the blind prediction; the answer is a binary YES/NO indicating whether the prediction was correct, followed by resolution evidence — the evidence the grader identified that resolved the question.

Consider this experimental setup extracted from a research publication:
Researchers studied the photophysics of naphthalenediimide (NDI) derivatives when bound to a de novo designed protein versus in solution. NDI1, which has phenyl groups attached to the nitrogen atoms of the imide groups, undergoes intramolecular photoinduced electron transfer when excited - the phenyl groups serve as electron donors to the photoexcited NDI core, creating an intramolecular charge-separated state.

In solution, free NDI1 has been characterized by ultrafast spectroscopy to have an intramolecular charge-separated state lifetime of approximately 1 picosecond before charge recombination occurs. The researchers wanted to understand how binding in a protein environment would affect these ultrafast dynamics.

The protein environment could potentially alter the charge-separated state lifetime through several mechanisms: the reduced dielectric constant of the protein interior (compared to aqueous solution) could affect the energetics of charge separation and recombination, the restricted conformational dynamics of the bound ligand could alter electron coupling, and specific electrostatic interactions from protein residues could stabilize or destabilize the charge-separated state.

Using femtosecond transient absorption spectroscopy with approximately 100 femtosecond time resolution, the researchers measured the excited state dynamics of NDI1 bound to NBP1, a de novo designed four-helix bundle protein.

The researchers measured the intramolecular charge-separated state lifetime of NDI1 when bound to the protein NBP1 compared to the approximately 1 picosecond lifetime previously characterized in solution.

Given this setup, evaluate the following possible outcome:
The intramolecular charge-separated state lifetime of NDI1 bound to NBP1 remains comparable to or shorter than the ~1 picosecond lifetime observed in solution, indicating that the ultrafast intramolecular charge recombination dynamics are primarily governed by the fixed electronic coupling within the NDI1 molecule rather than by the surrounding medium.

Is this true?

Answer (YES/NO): NO